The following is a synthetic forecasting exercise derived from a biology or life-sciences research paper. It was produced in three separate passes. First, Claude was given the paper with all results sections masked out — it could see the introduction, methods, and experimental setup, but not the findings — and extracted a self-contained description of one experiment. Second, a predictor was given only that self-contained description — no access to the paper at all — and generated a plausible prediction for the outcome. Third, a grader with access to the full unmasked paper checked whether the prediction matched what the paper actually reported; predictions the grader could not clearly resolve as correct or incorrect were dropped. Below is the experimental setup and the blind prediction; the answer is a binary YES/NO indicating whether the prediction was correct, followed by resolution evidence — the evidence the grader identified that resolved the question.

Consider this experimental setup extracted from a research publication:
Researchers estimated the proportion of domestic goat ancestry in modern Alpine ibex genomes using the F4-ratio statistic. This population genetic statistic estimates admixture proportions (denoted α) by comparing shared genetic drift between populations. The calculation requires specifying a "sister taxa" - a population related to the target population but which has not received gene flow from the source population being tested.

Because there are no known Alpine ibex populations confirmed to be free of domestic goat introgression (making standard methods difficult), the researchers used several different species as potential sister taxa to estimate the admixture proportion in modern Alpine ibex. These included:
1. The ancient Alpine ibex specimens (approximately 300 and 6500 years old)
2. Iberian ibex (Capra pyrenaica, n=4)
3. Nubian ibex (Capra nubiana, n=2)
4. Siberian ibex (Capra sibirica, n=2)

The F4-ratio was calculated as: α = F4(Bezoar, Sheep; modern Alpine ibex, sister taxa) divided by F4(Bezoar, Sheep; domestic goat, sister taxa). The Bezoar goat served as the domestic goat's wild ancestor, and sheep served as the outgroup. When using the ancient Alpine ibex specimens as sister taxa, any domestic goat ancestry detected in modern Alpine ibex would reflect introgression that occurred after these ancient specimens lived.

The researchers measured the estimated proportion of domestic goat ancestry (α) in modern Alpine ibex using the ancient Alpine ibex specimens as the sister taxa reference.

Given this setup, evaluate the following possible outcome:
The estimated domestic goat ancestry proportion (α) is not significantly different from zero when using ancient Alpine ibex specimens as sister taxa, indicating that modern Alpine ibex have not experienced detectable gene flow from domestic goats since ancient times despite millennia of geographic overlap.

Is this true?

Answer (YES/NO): NO